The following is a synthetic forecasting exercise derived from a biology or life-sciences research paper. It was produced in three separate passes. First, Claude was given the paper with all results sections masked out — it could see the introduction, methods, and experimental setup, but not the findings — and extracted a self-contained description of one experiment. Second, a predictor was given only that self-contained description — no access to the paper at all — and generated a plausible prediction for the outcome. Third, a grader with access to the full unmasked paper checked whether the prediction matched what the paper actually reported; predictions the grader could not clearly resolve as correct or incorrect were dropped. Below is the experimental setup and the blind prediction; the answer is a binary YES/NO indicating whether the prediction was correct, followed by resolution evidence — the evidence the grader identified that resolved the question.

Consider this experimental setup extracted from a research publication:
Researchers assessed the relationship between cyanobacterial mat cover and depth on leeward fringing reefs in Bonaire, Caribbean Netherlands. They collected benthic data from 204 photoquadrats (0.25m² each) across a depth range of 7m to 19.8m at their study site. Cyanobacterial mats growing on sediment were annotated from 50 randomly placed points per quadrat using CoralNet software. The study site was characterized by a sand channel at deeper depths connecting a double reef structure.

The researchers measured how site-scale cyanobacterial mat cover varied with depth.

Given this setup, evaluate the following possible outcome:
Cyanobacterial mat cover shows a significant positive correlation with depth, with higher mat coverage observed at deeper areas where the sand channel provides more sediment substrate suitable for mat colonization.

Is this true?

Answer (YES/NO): YES